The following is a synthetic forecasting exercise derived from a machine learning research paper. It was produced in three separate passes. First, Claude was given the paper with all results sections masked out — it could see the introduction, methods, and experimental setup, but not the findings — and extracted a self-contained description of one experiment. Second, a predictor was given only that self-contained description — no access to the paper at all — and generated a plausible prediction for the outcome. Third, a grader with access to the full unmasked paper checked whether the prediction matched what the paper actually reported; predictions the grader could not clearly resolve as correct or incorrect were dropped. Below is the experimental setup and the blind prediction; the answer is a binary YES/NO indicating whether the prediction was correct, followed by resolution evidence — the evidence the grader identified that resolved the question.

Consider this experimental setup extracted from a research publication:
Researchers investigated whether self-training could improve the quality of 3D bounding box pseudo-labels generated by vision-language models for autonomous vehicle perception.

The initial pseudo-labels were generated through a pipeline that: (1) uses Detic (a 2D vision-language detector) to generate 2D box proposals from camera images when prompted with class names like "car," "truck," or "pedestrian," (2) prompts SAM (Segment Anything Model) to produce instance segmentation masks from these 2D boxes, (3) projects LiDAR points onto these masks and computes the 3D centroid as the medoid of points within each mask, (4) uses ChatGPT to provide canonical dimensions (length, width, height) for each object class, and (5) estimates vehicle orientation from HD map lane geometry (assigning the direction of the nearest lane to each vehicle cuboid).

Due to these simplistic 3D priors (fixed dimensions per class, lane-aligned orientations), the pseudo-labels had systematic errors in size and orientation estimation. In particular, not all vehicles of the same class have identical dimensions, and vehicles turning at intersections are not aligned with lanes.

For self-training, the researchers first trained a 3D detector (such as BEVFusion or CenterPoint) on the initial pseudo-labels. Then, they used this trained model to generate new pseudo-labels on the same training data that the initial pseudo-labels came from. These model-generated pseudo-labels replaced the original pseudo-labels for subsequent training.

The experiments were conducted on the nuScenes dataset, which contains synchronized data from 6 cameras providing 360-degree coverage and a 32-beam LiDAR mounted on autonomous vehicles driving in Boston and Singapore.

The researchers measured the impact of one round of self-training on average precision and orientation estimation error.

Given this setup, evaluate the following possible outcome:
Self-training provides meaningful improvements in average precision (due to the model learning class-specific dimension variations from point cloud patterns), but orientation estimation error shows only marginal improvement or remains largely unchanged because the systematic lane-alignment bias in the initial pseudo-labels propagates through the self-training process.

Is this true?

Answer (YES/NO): NO